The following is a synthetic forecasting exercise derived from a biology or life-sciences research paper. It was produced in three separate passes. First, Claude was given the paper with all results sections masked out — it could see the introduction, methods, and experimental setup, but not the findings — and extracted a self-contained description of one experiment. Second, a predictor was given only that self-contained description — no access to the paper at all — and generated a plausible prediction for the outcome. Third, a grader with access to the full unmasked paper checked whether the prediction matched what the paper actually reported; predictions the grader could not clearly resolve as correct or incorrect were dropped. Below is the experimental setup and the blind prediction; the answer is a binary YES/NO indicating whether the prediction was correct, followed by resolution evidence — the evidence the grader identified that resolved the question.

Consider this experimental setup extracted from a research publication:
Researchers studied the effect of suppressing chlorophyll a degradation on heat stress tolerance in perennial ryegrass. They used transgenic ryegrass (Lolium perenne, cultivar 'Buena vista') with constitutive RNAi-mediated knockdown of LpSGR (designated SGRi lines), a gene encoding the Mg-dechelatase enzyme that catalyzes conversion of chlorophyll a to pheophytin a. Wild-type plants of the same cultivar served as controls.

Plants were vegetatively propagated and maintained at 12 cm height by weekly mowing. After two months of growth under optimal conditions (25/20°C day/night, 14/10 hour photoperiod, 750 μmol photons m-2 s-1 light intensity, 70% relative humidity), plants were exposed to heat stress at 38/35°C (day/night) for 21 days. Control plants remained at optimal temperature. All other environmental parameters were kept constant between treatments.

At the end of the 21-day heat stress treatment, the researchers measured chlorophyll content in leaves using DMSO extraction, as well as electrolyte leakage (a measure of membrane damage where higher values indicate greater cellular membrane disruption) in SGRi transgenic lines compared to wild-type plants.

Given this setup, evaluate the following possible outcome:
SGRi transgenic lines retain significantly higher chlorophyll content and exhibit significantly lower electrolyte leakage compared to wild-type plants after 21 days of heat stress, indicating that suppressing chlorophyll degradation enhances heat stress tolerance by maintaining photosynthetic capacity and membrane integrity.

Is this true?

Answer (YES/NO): NO